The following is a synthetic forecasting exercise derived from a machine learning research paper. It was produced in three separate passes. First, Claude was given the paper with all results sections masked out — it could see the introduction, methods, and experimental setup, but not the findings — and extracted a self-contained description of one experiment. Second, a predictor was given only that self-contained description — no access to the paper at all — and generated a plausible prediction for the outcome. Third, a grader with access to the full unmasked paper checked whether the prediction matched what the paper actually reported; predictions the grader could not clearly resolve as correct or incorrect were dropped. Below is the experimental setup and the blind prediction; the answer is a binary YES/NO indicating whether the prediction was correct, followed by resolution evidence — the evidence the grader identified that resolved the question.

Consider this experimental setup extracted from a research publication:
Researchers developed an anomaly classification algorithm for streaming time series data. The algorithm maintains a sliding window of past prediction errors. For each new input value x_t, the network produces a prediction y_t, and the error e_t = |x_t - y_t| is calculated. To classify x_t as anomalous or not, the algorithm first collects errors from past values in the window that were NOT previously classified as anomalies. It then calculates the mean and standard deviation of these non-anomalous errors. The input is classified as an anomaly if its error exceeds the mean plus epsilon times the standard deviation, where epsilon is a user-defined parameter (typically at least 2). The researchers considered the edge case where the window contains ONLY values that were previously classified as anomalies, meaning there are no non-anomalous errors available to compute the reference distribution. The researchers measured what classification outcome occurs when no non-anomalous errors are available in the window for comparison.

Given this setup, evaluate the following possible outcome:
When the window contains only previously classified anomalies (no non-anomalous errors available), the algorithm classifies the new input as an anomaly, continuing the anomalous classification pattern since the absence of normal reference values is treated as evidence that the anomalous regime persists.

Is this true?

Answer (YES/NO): NO